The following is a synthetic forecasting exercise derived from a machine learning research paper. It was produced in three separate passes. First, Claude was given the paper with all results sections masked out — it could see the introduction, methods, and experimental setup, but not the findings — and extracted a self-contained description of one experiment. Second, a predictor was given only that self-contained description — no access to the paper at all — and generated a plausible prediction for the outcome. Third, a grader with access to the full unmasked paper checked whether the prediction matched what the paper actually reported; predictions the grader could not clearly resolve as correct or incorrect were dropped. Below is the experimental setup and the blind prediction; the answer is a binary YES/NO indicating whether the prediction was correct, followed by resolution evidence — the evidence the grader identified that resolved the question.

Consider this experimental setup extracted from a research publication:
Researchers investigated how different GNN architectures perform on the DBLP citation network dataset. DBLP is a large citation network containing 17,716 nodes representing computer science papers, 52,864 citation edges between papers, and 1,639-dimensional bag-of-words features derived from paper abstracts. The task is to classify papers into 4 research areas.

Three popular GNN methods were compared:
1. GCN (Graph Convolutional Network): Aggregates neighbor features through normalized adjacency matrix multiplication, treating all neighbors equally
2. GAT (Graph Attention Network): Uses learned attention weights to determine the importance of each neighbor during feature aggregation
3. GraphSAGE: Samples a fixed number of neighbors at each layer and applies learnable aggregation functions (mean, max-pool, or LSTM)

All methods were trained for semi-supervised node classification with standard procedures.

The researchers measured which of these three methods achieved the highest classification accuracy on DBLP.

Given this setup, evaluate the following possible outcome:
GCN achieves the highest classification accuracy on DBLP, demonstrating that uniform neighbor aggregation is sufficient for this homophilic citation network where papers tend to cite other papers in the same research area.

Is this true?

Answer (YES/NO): NO